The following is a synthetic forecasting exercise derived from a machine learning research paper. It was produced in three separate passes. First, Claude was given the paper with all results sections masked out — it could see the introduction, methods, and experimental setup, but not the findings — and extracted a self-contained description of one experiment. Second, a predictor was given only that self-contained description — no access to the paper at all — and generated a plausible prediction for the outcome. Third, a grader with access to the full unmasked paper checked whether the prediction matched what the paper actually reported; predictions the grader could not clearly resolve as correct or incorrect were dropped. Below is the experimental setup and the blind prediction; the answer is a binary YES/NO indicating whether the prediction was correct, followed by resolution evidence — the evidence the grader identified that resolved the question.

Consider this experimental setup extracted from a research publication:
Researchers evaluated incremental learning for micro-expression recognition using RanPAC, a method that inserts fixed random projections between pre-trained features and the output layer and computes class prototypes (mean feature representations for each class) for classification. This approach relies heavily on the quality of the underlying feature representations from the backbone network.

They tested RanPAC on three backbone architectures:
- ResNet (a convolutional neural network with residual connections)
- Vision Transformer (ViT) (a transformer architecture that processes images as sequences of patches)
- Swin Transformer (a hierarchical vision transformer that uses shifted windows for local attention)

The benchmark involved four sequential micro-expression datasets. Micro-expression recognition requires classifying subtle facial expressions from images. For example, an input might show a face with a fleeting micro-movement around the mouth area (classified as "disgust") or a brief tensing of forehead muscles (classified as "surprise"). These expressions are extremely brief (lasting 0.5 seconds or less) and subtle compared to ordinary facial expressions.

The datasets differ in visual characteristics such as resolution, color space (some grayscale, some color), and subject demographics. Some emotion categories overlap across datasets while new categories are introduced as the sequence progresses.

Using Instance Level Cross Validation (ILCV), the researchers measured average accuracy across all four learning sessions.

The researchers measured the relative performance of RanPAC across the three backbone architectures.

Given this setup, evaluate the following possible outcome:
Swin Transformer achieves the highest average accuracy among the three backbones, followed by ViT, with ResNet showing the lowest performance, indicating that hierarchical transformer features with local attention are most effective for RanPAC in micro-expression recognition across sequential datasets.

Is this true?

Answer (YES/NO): NO